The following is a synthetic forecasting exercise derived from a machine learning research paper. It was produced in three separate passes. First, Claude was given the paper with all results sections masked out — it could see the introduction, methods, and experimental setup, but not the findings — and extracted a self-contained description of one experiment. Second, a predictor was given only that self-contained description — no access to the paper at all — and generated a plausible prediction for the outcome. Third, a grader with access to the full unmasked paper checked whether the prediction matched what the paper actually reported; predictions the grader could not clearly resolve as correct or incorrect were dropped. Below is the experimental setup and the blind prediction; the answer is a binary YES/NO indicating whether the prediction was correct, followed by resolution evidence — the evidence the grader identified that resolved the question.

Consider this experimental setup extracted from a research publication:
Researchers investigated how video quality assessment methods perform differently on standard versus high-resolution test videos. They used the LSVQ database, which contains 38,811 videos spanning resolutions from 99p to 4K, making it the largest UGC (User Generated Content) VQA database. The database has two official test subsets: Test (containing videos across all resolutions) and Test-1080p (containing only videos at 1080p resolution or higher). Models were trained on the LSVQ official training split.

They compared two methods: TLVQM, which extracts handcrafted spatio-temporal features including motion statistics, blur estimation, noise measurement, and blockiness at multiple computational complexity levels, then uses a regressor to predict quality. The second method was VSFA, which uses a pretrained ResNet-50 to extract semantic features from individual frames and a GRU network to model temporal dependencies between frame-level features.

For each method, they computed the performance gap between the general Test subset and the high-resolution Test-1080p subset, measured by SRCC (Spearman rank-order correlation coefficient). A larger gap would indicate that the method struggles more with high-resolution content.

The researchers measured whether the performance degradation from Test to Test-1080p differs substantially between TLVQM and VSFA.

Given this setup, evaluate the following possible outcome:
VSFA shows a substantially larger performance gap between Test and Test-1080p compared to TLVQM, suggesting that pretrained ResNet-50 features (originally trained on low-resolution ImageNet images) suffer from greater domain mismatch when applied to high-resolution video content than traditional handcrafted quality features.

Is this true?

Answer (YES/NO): NO